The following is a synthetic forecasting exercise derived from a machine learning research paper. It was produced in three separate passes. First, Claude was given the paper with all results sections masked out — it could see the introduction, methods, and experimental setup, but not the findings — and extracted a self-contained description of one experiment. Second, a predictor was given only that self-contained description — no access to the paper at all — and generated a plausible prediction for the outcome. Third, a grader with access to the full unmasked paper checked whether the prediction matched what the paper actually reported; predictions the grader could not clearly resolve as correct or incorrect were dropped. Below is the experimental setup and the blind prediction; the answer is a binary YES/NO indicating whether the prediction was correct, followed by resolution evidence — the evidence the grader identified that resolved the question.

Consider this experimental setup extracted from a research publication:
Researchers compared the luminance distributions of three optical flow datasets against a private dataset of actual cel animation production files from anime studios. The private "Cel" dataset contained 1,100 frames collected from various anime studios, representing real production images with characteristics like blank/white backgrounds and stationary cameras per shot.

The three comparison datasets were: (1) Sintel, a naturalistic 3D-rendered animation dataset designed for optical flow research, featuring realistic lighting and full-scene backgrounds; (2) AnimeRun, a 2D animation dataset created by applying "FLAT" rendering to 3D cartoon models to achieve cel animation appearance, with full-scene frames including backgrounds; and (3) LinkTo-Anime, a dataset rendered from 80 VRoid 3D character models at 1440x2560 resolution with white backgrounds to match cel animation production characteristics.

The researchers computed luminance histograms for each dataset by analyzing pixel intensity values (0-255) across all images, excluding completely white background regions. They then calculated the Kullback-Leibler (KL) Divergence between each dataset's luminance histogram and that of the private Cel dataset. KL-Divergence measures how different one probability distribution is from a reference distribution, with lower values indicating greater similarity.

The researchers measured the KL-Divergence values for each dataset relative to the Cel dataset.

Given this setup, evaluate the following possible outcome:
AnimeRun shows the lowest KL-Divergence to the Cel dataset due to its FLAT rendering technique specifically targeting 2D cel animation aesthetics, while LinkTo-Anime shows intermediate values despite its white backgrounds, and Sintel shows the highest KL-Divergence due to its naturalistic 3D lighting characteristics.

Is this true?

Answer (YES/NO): NO